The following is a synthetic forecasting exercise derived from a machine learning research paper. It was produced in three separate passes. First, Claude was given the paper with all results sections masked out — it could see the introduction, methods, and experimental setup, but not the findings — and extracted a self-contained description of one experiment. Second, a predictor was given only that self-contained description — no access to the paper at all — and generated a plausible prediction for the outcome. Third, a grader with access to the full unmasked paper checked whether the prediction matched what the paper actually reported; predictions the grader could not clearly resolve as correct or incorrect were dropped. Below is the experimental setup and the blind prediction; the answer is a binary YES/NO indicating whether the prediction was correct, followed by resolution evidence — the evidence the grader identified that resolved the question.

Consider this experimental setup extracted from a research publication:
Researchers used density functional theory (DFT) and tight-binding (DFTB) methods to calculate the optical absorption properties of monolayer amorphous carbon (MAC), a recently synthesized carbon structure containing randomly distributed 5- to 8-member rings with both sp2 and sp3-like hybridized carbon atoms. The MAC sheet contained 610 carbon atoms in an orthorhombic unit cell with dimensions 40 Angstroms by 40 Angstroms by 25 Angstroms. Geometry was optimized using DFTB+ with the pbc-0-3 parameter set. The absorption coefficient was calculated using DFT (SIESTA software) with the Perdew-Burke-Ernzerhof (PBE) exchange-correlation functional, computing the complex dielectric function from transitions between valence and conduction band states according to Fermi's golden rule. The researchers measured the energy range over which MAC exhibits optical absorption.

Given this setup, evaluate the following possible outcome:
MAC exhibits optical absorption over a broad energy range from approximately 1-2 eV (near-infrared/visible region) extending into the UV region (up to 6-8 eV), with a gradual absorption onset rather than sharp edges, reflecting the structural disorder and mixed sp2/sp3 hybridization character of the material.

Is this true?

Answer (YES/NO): NO